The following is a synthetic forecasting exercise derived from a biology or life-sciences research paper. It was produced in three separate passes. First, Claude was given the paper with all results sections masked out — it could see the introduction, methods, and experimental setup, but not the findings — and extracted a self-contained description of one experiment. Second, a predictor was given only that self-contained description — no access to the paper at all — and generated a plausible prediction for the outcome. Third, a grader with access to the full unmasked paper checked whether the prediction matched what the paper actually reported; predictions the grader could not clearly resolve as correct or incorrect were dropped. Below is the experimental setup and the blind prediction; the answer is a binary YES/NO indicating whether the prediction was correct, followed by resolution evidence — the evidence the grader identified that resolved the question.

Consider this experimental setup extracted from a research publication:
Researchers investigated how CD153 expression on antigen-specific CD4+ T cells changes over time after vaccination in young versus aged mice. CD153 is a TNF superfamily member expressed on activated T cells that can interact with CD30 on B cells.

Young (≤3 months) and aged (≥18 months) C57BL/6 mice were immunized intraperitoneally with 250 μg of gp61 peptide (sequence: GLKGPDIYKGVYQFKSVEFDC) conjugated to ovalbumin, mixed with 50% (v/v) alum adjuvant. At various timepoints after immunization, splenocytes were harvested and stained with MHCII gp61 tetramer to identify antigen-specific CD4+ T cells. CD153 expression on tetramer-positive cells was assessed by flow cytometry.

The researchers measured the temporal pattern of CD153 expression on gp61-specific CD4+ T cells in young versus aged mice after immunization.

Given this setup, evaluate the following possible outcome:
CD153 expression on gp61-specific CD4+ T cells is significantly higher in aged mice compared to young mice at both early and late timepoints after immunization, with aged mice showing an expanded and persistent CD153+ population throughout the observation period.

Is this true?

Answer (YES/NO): YES